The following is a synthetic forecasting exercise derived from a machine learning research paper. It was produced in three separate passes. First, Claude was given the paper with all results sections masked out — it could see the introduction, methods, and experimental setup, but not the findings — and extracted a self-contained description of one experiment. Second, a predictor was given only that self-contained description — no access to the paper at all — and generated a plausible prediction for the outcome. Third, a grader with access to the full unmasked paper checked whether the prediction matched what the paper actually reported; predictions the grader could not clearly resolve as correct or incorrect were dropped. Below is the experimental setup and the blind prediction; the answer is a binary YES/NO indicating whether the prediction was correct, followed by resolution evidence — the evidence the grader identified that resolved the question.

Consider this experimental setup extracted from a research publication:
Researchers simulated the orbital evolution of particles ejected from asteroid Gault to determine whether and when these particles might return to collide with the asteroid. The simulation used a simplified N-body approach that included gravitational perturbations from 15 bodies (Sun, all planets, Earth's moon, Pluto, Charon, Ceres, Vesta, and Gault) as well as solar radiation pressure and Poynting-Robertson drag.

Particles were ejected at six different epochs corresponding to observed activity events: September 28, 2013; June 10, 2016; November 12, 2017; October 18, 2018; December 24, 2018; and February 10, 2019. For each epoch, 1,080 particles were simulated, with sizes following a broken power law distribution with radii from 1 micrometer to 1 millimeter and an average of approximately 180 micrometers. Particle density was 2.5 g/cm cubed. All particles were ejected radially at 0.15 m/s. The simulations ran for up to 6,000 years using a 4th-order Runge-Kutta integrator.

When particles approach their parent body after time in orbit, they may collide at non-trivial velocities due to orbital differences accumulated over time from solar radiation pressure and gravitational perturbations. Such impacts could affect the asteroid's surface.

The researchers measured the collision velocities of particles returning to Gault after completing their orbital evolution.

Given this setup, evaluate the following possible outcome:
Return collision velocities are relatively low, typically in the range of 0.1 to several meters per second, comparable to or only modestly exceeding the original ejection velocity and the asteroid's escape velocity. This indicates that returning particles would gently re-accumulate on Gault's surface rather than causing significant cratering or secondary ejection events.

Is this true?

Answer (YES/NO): NO